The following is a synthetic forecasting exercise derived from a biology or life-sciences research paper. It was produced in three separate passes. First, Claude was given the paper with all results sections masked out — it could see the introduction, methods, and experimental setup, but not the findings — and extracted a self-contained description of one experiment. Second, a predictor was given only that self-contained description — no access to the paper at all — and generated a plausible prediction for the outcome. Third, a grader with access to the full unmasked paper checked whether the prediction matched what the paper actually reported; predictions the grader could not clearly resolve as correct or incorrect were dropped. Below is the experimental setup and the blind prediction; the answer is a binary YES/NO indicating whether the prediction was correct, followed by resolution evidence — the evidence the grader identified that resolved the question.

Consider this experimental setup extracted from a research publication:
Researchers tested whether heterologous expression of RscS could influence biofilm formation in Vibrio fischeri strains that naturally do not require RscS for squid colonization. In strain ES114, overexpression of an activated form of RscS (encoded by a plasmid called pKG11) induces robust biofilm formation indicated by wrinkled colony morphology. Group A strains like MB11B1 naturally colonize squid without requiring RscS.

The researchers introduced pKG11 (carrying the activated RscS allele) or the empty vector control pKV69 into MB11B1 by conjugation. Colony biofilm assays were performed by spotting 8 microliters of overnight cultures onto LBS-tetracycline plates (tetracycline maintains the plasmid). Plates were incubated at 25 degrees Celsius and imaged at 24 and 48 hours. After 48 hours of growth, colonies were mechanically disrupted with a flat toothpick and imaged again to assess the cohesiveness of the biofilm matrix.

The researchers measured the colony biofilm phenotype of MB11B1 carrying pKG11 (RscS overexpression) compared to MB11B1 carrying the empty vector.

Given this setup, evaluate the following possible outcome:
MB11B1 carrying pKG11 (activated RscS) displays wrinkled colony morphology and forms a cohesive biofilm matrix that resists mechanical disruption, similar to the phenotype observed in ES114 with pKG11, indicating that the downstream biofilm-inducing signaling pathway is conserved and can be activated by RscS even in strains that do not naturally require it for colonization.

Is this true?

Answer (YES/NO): NO